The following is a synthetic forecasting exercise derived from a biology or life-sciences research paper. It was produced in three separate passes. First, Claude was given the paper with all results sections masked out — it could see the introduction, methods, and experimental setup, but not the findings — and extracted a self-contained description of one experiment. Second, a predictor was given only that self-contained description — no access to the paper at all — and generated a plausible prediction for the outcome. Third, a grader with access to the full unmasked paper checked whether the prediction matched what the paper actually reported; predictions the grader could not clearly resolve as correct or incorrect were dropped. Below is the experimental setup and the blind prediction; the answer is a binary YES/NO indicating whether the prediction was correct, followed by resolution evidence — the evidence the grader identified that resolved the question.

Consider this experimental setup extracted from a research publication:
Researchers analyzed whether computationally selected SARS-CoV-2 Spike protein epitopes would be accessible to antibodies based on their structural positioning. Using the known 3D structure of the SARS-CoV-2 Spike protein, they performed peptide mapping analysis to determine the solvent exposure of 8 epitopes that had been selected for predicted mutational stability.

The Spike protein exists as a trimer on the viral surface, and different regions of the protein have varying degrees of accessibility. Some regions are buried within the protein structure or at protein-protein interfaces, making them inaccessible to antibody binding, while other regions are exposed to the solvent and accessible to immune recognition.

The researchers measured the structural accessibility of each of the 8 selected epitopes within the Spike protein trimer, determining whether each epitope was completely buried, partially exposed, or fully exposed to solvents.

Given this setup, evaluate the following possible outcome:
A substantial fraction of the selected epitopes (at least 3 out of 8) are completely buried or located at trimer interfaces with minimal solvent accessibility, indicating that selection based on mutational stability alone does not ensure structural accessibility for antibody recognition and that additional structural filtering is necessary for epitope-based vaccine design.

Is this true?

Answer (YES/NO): NO